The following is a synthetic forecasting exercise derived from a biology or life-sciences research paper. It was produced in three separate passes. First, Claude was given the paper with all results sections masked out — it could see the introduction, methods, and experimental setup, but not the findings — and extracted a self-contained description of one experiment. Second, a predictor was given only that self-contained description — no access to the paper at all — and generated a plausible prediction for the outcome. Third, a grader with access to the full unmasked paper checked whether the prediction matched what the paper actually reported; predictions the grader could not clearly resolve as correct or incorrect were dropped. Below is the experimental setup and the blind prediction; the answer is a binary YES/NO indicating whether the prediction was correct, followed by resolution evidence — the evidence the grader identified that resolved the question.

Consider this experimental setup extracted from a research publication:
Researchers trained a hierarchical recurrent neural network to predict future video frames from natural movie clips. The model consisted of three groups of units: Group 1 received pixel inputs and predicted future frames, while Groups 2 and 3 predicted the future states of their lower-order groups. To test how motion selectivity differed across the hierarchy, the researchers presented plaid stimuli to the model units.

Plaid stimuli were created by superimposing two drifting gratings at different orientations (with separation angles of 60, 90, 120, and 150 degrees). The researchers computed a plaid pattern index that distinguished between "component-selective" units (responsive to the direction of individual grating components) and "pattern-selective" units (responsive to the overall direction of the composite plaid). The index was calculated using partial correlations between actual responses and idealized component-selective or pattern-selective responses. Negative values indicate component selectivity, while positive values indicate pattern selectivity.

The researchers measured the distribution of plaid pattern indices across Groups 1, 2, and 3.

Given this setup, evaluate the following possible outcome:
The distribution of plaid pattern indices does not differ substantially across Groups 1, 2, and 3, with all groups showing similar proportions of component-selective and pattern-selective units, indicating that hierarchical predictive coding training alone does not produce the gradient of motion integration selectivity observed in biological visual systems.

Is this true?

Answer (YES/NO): NO